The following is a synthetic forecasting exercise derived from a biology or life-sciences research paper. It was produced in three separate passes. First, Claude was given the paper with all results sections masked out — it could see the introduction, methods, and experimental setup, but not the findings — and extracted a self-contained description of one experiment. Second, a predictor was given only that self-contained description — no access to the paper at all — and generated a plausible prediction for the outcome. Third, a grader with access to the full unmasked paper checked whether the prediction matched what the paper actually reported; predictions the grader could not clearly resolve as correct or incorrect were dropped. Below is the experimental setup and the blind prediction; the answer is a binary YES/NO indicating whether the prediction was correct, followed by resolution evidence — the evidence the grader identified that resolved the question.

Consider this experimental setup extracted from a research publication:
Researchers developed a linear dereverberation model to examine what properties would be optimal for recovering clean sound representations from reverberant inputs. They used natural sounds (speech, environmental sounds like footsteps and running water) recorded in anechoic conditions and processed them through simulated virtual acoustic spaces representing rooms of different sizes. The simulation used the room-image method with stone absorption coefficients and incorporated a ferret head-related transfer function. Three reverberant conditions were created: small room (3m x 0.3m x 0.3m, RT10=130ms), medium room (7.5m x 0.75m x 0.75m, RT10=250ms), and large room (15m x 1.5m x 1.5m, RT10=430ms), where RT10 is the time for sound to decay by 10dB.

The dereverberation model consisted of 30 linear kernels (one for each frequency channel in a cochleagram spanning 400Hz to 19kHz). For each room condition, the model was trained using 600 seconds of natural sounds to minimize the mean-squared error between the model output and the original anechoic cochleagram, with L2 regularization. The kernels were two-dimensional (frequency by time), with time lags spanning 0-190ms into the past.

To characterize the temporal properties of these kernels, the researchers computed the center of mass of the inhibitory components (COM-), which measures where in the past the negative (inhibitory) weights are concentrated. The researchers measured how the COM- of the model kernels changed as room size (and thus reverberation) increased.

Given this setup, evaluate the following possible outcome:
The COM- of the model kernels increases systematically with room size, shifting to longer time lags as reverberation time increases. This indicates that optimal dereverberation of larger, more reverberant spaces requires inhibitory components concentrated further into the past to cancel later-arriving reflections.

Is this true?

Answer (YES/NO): YES